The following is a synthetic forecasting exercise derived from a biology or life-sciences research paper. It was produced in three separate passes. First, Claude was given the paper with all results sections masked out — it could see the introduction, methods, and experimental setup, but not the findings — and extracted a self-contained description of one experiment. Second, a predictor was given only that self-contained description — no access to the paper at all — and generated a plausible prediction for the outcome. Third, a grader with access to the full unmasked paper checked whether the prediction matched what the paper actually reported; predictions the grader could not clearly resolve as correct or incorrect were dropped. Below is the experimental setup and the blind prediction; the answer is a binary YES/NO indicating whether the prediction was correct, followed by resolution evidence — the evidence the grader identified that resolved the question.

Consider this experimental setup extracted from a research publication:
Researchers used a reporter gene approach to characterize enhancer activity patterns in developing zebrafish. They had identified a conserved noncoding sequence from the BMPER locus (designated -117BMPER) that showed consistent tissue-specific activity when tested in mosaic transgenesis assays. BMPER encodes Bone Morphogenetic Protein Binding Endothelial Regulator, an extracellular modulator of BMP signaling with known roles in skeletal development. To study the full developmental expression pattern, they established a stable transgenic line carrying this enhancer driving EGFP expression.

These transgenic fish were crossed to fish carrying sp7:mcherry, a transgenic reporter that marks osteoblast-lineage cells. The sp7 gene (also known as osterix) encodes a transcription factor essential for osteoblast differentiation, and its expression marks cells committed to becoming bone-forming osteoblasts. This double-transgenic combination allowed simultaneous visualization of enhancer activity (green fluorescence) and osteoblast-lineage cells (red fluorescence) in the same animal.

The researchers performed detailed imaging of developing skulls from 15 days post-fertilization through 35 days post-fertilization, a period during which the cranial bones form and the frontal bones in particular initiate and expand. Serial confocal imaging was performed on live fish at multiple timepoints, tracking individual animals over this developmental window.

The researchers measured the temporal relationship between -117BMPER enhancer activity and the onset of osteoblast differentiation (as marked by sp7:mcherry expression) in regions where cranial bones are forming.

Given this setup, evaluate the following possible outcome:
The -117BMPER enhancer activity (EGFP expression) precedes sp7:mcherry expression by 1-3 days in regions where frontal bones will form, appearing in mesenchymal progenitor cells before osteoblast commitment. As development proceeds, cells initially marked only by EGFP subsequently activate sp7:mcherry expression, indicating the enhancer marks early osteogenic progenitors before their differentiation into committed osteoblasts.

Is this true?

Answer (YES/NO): YES